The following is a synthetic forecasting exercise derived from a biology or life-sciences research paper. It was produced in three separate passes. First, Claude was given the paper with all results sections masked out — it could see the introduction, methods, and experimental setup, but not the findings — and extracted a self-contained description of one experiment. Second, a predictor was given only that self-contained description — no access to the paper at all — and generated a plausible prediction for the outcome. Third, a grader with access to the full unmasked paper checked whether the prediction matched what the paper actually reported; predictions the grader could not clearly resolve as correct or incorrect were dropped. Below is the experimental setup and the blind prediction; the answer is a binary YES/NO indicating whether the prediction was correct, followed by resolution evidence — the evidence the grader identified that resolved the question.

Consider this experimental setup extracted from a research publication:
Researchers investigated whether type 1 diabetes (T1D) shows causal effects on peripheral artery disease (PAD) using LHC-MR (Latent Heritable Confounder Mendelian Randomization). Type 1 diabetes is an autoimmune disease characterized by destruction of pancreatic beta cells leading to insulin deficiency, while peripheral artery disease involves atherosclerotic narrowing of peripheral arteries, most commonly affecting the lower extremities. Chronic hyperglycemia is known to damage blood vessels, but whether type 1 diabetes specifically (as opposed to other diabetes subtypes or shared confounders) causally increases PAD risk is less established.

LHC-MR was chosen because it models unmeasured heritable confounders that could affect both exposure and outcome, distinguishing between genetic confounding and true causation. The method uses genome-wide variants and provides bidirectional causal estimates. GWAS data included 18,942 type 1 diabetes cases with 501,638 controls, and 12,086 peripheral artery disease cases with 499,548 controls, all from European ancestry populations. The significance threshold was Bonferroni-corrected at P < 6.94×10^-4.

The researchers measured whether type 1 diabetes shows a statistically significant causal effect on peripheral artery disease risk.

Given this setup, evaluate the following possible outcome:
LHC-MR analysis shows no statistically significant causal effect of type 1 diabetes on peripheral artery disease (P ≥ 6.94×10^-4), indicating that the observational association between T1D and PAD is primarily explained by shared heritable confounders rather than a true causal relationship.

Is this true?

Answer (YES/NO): YES